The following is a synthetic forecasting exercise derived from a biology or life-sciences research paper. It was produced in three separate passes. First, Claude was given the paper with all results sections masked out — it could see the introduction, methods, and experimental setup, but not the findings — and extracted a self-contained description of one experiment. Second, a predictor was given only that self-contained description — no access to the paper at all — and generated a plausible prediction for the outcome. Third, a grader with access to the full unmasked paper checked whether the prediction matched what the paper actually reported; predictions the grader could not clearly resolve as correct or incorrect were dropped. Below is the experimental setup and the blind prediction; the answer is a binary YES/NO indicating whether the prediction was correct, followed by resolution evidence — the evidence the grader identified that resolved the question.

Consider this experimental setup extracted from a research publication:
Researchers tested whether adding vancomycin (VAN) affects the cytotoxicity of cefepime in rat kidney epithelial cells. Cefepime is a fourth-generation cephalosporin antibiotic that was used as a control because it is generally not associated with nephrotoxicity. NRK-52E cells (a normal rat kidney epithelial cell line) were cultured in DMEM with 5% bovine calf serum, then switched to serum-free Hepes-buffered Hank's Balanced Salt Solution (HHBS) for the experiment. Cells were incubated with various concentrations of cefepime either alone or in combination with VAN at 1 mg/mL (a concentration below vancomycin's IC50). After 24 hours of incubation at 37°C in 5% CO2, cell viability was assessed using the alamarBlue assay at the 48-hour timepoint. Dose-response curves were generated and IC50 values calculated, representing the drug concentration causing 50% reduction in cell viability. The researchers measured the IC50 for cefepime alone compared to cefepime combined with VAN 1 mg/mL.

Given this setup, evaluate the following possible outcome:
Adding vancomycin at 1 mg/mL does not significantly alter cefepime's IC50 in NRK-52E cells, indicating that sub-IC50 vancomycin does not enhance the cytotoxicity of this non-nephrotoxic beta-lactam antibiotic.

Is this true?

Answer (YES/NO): YES